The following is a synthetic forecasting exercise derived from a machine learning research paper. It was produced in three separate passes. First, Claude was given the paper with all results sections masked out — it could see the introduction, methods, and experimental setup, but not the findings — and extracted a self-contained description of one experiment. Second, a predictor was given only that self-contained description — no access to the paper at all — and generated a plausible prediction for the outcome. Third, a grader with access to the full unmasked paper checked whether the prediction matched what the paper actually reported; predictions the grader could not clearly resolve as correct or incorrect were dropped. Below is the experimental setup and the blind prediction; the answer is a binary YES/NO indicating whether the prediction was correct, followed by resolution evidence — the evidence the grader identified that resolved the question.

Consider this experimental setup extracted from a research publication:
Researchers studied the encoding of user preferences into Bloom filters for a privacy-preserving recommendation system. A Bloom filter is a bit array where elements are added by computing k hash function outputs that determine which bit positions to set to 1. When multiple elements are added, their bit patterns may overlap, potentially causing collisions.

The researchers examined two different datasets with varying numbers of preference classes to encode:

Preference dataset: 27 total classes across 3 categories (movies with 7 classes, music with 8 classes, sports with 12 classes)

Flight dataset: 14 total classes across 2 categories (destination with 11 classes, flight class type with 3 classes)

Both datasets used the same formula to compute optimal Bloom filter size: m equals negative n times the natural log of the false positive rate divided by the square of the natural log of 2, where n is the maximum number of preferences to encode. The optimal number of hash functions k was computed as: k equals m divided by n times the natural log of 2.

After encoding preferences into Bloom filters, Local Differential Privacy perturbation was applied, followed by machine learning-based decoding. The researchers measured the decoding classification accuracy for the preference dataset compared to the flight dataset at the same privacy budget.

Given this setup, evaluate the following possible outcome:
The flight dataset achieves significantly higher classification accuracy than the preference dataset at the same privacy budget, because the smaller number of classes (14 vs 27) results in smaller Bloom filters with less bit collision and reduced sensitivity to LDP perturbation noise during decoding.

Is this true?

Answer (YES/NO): NO